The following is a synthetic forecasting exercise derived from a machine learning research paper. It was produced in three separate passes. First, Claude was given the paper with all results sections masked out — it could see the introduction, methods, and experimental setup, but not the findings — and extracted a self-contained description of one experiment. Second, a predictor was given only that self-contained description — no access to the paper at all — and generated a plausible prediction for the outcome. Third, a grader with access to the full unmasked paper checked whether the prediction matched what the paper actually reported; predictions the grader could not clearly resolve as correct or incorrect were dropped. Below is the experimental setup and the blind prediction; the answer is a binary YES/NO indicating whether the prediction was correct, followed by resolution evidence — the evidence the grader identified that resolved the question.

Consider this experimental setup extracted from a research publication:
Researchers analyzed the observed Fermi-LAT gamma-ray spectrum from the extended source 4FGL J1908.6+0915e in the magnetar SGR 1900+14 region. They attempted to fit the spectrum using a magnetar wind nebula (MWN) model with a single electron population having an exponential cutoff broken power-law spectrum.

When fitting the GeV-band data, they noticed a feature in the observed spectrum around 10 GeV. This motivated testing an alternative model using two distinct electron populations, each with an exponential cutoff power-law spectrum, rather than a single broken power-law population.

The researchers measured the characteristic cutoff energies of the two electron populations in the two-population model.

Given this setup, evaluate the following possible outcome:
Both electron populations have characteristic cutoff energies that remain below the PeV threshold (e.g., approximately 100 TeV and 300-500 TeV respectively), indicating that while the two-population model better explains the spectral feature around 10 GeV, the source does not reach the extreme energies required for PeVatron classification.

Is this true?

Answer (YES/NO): NO